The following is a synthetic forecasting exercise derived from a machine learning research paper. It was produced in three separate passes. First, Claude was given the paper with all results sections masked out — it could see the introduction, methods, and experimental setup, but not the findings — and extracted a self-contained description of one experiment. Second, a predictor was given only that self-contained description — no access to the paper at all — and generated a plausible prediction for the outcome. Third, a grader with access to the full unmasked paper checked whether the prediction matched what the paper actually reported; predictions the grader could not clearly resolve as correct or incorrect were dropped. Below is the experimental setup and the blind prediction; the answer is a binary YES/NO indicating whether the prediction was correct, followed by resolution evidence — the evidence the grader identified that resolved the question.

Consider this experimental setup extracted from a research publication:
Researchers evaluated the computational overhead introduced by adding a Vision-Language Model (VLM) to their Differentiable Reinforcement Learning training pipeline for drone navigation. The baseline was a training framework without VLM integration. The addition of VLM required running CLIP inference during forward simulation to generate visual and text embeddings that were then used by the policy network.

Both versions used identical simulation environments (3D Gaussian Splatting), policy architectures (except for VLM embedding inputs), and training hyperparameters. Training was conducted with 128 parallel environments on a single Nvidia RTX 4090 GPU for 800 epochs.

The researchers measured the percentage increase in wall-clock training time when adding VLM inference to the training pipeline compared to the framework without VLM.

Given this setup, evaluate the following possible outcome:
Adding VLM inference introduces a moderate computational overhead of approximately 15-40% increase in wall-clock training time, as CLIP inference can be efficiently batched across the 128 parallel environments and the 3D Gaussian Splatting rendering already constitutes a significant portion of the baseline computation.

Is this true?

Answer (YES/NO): NO